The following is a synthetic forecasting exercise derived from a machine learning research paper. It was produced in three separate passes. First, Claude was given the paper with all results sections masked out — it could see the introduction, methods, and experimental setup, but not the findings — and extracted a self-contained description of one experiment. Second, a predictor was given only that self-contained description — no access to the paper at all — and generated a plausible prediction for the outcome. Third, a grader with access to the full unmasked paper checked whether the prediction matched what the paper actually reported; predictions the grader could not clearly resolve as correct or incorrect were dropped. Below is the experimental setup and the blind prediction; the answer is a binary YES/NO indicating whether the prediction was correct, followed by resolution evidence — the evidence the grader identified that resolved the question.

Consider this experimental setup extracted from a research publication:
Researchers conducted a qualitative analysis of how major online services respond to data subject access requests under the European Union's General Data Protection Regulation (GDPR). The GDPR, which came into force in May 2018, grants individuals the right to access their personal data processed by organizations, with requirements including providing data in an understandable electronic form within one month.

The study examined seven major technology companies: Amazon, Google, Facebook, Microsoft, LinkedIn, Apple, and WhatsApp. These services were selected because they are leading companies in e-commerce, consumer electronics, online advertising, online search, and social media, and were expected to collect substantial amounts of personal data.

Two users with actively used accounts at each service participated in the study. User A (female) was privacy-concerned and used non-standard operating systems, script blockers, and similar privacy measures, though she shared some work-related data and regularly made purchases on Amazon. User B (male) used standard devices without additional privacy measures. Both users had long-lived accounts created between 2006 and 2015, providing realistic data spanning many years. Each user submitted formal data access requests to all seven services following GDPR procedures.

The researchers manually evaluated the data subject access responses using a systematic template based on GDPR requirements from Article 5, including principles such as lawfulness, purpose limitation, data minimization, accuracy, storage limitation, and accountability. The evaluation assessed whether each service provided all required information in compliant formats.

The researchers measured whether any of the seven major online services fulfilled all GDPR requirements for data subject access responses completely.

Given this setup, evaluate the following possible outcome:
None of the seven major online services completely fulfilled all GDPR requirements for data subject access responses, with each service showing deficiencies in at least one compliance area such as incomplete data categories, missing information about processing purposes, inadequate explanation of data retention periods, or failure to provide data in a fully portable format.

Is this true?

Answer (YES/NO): YES